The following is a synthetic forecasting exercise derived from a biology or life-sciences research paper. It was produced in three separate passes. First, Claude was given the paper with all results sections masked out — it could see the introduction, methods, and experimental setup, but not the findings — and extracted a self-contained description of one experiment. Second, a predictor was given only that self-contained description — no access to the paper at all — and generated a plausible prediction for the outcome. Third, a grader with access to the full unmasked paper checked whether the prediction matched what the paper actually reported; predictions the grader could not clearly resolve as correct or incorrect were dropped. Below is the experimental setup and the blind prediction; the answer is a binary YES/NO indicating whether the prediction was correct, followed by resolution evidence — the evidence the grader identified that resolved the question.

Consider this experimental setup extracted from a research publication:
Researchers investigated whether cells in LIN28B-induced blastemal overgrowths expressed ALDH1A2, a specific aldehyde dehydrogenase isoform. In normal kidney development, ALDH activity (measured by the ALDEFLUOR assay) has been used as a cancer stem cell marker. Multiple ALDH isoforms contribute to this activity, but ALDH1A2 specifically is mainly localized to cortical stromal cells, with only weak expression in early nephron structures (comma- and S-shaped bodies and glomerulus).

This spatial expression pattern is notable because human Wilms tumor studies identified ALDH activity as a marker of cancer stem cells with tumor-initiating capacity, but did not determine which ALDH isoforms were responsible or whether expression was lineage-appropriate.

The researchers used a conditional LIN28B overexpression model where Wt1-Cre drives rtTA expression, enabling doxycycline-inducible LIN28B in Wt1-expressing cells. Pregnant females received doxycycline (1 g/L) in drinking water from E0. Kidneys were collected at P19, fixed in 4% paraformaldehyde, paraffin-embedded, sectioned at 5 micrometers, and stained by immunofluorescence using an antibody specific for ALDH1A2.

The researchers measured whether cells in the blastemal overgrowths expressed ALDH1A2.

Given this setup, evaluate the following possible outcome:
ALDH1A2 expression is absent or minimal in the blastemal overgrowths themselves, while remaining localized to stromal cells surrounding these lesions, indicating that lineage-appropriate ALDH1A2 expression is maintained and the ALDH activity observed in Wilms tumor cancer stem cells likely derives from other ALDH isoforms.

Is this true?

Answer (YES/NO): NO